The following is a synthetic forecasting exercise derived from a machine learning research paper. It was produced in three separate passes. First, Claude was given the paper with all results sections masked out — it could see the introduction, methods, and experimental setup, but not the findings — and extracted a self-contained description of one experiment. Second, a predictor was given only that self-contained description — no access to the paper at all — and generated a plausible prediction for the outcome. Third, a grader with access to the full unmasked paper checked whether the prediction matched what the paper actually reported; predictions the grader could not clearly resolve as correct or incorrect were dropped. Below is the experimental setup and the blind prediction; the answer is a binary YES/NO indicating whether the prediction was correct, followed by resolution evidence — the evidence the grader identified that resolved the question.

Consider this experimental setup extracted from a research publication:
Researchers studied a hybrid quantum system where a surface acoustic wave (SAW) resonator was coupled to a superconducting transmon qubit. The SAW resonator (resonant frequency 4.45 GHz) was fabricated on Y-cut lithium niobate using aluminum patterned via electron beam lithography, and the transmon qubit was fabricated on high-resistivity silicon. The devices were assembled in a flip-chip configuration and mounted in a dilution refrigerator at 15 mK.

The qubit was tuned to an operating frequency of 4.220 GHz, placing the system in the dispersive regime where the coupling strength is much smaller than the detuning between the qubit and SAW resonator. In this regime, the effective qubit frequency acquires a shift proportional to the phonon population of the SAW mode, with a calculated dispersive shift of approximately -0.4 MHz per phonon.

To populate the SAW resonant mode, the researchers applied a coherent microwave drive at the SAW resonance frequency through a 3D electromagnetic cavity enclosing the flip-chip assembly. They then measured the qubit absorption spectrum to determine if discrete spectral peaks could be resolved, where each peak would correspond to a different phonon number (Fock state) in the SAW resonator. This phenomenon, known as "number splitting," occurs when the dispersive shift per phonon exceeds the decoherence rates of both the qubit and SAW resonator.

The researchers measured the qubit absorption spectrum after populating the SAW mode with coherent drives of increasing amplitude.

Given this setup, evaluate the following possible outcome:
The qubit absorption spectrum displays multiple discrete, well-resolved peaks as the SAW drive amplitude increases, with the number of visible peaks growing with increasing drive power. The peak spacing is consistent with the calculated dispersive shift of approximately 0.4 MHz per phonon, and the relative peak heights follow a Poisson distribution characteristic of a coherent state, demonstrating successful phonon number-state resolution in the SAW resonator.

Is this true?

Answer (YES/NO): NO